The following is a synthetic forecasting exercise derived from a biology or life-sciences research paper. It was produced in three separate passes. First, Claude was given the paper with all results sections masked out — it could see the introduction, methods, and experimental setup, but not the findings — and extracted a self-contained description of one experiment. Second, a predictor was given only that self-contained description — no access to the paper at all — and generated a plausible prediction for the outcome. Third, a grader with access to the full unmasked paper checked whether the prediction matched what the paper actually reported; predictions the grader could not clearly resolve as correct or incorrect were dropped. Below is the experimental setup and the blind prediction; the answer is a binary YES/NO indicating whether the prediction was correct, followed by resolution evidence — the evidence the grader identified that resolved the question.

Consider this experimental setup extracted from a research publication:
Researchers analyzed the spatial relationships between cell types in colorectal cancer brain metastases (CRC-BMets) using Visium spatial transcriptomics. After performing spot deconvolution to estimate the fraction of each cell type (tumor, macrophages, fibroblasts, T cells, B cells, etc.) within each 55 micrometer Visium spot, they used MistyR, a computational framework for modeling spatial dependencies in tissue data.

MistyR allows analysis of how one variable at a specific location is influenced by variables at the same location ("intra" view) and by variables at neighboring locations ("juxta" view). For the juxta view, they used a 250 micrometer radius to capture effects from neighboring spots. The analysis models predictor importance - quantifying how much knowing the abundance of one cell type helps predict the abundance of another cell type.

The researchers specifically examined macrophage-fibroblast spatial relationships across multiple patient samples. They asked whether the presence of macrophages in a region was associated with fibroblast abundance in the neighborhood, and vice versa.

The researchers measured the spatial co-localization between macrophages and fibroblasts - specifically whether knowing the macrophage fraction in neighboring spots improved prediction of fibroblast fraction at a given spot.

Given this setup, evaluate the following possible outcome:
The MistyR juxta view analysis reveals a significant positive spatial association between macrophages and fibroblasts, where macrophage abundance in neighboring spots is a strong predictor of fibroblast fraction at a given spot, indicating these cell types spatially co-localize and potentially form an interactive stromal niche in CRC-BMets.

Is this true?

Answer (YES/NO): YES